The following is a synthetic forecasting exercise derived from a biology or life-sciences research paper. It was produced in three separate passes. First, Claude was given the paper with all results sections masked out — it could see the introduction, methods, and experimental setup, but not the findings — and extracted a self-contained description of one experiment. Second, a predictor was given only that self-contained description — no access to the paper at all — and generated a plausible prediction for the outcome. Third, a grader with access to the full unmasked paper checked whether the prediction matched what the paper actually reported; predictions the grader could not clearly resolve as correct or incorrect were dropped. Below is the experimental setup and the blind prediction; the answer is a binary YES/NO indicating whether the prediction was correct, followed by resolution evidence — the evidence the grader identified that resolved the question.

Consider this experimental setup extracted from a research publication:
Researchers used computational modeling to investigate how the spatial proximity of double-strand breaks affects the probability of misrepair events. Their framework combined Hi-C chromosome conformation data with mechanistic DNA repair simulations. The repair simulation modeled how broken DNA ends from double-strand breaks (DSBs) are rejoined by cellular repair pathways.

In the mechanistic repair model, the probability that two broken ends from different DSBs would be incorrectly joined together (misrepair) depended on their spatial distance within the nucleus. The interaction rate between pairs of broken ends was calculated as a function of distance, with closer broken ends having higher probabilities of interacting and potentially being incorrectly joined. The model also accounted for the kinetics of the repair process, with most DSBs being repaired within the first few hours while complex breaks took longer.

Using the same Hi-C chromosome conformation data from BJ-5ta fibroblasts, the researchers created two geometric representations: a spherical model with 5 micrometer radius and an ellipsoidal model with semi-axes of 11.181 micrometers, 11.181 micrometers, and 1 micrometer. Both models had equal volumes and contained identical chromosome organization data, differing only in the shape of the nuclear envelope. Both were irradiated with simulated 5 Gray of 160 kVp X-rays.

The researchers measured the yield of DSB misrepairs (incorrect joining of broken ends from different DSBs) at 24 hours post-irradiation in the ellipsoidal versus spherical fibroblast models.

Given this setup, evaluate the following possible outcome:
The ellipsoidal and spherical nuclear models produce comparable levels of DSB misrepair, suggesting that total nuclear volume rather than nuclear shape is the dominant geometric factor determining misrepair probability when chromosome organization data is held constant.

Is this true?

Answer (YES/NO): NO